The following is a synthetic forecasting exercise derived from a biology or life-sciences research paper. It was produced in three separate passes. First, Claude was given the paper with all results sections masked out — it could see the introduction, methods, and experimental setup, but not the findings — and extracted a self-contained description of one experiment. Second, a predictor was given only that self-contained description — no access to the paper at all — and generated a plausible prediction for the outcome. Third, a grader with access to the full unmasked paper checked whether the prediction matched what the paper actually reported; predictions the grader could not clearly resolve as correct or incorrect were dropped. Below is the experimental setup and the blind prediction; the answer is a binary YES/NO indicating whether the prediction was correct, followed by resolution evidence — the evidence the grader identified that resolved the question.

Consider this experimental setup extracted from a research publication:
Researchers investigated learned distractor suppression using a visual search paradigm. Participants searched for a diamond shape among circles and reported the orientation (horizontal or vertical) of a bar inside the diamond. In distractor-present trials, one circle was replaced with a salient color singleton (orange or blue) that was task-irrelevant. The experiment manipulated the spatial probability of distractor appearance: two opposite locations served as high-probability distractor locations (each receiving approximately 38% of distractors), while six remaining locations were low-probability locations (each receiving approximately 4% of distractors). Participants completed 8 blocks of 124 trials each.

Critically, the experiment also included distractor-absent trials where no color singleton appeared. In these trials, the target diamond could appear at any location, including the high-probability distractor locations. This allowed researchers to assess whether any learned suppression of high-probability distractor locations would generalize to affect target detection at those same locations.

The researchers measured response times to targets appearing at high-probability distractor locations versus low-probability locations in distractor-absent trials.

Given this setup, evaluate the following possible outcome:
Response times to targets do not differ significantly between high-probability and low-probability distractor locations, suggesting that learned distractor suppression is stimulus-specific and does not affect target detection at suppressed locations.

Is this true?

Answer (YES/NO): NO